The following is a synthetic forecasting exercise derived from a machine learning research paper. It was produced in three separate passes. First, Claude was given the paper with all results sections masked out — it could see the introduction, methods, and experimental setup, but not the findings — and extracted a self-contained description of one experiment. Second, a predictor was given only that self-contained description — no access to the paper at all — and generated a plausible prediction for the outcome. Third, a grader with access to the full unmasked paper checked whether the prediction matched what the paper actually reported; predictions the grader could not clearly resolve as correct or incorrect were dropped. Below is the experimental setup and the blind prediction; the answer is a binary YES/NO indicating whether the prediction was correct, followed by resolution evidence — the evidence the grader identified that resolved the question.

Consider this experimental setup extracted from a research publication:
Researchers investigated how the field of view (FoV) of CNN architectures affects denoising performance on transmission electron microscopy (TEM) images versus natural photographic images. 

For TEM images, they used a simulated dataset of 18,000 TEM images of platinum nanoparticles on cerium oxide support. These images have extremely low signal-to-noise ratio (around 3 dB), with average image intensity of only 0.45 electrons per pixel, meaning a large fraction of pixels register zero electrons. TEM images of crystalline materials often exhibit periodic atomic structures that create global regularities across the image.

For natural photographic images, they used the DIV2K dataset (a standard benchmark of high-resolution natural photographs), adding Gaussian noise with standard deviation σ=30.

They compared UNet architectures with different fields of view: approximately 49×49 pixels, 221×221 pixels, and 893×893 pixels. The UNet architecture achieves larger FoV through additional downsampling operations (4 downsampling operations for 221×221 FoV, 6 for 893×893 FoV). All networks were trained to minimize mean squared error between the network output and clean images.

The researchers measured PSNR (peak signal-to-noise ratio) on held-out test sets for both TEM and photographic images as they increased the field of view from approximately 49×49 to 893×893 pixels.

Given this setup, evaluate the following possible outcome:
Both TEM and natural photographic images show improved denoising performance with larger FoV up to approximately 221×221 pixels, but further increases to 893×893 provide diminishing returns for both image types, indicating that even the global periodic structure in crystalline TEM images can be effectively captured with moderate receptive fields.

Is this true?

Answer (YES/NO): NO